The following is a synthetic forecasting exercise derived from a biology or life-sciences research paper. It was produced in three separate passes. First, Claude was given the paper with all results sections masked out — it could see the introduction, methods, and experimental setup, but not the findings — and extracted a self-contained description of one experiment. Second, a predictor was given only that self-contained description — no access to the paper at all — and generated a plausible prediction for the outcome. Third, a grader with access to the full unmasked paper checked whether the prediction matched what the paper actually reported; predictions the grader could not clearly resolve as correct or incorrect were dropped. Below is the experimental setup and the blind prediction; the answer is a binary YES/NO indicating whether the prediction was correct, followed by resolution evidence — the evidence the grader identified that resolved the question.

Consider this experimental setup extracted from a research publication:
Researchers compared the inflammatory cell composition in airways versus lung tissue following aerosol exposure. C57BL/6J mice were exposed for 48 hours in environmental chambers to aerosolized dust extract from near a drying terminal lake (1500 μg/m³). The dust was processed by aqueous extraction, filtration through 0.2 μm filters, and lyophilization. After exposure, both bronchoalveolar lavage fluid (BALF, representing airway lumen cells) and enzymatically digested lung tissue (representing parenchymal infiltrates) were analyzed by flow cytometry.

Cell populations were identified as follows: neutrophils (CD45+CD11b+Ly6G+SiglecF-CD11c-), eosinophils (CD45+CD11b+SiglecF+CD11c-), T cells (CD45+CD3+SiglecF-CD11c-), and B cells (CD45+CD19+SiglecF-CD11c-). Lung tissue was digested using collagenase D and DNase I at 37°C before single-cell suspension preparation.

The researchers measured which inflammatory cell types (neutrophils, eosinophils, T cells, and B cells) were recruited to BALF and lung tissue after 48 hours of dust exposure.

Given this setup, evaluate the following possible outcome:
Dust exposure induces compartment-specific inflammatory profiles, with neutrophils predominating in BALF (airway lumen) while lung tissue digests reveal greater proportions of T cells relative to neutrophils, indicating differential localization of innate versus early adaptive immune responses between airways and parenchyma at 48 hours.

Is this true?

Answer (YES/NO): NO